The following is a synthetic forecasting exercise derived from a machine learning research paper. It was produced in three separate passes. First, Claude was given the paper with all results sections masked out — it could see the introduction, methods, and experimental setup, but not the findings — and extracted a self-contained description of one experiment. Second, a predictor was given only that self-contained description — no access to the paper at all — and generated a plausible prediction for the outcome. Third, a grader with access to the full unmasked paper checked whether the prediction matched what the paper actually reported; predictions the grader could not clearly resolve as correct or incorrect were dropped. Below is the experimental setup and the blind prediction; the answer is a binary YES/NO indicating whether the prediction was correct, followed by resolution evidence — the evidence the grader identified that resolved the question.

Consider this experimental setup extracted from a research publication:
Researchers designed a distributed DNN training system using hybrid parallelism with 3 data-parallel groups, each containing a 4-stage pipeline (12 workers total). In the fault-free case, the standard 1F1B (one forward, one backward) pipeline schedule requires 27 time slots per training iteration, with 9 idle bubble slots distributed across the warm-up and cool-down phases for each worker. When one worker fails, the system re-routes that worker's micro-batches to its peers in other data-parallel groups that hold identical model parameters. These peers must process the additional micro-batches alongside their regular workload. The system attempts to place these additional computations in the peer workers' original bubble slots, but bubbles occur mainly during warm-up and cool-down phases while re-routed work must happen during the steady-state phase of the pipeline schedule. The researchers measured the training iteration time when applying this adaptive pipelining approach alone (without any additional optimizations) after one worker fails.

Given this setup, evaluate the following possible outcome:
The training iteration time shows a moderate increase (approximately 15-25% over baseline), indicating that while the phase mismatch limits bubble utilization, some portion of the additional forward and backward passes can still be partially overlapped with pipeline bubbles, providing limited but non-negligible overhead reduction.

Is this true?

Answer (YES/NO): NO